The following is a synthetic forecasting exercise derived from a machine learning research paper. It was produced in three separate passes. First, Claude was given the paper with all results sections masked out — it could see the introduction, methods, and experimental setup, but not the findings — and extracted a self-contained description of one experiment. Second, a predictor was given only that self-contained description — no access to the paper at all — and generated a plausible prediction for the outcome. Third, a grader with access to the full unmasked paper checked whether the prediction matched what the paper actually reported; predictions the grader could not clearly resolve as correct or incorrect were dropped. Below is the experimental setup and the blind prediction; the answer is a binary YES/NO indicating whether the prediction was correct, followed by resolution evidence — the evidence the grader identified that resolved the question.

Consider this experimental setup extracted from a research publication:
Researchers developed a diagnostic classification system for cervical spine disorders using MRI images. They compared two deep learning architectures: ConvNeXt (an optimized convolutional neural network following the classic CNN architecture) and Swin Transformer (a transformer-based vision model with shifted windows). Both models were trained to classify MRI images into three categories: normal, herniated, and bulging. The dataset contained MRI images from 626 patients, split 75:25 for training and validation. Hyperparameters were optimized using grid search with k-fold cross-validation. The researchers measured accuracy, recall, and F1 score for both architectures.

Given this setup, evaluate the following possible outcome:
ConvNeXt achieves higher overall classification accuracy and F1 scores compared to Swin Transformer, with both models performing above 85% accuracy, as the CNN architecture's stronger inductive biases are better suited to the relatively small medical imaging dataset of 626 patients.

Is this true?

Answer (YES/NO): NO